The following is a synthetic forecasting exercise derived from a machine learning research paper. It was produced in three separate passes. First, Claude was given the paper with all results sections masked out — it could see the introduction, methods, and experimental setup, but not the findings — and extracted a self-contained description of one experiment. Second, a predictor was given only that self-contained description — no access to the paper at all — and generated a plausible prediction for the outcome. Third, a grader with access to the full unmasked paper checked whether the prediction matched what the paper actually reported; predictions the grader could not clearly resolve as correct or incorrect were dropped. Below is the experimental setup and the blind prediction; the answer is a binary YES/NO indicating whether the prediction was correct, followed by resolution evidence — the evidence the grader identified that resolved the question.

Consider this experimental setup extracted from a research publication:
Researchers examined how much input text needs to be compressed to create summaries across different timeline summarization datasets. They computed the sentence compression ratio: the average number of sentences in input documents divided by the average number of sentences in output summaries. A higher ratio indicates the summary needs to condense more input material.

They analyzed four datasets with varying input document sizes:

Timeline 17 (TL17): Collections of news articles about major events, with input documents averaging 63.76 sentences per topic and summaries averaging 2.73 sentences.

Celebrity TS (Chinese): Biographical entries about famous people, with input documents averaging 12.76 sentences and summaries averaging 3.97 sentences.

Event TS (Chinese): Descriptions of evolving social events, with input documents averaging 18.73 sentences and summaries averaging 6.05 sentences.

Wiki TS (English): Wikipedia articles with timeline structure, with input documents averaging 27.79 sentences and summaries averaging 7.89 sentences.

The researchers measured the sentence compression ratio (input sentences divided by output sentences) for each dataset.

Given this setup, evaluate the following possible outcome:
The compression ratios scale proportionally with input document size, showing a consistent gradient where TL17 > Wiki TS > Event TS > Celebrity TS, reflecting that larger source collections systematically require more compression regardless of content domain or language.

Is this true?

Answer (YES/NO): NO